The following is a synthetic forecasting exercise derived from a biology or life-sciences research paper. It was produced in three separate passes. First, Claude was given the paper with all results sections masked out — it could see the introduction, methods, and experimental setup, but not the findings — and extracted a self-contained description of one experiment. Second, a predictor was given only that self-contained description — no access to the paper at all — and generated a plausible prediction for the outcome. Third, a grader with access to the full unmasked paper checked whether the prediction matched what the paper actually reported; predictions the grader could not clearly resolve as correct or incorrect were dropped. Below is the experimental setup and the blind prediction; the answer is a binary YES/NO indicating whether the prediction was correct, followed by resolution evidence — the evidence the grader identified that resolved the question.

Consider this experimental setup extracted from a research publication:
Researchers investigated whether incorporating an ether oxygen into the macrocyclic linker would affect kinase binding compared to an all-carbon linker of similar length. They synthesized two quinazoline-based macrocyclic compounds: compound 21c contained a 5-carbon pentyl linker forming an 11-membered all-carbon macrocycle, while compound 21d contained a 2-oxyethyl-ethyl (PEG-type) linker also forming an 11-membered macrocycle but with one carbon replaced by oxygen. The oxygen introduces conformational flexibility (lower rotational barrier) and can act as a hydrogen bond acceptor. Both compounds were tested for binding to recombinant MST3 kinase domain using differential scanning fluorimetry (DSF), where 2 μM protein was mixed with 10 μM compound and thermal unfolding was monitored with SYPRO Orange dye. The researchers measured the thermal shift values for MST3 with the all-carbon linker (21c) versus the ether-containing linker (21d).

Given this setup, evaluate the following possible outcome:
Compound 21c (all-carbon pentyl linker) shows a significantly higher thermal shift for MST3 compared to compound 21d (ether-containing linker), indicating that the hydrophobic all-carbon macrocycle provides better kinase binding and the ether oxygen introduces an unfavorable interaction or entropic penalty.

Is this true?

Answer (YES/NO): YES